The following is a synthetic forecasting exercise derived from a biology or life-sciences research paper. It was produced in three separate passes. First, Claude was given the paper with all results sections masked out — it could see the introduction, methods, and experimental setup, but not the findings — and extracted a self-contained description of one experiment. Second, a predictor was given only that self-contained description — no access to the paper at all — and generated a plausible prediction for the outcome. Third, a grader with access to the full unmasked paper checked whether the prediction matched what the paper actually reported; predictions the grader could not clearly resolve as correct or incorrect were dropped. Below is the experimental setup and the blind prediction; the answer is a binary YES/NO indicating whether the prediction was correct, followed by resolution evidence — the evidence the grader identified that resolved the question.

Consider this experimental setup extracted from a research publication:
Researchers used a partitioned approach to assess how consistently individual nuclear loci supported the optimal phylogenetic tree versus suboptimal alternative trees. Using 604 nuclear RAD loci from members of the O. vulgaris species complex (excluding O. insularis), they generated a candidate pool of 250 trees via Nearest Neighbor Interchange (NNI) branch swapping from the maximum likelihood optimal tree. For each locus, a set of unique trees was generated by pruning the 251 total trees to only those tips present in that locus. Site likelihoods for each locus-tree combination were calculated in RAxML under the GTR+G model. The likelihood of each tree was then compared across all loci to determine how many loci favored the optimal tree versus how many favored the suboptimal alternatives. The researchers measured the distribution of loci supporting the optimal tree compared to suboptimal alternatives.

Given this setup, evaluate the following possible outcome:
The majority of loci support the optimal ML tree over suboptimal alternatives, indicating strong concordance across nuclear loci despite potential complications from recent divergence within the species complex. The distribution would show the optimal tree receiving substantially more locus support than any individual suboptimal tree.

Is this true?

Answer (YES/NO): YES